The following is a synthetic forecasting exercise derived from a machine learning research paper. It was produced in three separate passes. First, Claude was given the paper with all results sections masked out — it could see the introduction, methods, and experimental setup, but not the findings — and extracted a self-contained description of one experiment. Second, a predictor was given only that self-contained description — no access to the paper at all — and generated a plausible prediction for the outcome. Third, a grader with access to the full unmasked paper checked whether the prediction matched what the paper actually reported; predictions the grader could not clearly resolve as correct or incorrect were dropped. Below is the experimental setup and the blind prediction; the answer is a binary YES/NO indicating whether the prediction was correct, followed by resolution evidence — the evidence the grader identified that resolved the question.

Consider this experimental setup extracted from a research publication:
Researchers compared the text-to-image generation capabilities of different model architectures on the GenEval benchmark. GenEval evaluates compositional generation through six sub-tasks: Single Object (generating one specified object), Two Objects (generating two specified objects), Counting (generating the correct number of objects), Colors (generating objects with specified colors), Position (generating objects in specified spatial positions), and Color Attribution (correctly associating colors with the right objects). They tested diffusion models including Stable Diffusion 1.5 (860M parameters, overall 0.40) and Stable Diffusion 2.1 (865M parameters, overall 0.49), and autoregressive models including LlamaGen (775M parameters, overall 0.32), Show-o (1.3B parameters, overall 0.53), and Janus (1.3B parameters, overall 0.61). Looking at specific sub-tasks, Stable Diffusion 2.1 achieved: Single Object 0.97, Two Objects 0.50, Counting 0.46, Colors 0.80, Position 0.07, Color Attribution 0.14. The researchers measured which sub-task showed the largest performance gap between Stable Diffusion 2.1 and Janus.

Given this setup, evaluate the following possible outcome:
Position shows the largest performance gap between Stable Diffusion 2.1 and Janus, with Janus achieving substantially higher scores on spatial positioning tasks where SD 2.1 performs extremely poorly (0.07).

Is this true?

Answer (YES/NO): YES